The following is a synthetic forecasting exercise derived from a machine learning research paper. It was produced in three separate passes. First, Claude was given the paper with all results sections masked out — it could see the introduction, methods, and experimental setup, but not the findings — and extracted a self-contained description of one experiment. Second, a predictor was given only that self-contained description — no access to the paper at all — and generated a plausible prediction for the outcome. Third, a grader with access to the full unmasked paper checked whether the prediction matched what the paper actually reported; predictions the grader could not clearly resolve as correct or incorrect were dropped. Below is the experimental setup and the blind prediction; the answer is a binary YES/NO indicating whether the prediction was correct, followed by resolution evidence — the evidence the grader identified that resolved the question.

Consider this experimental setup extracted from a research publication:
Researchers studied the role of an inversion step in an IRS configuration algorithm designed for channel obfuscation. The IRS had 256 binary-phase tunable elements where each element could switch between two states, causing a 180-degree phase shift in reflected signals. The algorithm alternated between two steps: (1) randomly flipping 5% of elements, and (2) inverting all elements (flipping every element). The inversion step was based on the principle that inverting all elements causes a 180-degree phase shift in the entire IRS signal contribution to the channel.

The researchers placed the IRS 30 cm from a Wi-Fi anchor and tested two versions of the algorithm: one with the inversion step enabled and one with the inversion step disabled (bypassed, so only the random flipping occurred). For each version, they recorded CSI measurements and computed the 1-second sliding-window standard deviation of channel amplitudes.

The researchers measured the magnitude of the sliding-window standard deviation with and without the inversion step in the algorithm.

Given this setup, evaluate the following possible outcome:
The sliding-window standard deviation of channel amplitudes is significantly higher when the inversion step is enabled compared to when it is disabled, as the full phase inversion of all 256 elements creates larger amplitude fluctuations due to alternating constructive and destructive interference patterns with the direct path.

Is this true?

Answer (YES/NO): YES